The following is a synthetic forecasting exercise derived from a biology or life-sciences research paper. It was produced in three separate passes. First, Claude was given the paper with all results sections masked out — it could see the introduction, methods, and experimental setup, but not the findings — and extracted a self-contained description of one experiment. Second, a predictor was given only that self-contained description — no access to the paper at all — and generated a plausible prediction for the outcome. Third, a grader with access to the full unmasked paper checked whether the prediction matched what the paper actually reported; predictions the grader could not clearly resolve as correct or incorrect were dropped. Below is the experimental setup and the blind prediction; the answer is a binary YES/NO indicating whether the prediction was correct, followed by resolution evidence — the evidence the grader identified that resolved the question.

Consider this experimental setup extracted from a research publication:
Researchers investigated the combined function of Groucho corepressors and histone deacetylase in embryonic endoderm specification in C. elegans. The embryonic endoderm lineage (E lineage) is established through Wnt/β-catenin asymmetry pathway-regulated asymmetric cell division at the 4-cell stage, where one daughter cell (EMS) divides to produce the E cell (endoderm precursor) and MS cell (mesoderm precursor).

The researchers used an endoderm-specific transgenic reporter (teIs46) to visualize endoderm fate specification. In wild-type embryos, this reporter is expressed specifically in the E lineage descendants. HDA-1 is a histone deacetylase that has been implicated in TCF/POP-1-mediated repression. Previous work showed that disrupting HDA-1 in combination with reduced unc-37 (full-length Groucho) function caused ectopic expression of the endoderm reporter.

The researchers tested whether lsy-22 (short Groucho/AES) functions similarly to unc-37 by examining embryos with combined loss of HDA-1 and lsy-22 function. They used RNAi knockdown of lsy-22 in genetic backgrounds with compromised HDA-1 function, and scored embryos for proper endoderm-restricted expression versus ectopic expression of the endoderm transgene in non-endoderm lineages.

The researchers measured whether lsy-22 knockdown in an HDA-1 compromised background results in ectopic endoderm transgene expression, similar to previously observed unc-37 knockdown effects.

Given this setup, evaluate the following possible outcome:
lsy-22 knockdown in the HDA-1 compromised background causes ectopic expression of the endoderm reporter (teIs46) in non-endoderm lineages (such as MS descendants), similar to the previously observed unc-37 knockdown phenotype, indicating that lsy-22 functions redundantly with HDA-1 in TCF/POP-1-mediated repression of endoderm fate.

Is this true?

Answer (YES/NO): YES